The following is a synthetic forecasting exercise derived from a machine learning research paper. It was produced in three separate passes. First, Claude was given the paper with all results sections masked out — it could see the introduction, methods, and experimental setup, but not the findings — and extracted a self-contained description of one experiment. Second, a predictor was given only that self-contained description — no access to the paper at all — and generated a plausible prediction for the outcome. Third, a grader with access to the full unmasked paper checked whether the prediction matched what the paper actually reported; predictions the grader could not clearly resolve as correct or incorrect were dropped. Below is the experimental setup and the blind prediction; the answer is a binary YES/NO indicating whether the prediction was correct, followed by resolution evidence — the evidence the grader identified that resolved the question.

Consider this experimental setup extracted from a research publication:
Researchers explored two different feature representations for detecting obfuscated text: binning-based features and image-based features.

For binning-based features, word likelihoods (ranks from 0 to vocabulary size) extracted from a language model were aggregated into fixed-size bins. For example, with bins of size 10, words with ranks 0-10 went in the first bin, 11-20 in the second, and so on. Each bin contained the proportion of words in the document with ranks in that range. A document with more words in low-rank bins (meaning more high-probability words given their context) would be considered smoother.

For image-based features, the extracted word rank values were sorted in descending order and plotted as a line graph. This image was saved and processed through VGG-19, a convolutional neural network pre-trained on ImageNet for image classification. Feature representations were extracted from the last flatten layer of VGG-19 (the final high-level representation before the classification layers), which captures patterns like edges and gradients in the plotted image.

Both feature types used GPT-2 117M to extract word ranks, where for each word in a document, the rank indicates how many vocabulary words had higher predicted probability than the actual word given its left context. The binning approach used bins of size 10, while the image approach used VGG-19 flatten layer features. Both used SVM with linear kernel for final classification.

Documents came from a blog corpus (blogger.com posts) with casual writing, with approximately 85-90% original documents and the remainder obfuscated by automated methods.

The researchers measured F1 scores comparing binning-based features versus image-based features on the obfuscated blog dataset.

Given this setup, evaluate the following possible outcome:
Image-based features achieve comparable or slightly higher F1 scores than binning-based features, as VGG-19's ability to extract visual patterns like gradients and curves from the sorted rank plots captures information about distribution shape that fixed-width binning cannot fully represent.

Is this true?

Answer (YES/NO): YES